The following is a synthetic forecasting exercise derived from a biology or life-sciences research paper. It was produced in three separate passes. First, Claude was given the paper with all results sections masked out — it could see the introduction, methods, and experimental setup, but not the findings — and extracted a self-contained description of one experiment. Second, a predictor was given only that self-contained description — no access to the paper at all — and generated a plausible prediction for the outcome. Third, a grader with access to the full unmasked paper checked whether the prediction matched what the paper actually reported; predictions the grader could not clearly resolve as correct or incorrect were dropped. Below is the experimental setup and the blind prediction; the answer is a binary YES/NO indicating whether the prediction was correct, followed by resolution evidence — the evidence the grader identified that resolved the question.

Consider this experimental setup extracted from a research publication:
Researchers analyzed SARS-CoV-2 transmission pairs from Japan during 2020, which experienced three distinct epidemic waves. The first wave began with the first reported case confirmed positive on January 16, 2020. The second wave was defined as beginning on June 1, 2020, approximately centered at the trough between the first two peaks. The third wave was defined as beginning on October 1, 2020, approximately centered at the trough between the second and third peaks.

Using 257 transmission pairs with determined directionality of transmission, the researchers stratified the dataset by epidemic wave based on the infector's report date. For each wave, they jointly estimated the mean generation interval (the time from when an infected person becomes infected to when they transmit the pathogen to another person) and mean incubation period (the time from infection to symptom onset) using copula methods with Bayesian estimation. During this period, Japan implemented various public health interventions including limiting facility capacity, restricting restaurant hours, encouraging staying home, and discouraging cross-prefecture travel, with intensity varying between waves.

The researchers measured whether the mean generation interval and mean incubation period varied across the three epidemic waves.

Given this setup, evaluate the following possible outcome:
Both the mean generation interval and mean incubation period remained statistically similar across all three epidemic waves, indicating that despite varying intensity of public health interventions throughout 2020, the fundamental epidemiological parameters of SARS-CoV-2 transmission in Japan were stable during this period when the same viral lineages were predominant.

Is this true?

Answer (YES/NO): NO